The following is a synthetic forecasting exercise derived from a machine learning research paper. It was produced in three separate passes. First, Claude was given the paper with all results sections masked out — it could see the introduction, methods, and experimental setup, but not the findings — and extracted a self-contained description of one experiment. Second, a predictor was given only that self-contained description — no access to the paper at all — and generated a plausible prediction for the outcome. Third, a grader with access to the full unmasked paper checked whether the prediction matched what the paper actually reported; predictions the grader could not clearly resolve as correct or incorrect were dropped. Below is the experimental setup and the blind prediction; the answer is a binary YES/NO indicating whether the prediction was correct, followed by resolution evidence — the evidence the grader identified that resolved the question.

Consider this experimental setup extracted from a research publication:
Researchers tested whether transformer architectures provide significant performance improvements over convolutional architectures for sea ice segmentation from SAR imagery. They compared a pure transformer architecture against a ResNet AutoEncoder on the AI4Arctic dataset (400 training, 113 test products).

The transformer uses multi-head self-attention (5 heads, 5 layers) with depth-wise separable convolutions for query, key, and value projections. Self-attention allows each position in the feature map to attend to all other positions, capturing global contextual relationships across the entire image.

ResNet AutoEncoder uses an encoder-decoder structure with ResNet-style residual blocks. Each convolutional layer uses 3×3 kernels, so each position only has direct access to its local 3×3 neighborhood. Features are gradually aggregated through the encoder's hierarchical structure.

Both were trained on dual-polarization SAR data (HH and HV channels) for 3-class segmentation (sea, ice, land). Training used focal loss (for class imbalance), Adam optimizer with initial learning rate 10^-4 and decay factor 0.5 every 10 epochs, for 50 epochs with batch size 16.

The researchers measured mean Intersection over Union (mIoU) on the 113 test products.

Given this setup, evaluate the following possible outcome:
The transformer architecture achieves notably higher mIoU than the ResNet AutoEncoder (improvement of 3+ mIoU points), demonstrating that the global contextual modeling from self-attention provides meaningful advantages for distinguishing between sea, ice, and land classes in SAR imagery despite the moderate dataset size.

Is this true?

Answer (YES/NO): YES